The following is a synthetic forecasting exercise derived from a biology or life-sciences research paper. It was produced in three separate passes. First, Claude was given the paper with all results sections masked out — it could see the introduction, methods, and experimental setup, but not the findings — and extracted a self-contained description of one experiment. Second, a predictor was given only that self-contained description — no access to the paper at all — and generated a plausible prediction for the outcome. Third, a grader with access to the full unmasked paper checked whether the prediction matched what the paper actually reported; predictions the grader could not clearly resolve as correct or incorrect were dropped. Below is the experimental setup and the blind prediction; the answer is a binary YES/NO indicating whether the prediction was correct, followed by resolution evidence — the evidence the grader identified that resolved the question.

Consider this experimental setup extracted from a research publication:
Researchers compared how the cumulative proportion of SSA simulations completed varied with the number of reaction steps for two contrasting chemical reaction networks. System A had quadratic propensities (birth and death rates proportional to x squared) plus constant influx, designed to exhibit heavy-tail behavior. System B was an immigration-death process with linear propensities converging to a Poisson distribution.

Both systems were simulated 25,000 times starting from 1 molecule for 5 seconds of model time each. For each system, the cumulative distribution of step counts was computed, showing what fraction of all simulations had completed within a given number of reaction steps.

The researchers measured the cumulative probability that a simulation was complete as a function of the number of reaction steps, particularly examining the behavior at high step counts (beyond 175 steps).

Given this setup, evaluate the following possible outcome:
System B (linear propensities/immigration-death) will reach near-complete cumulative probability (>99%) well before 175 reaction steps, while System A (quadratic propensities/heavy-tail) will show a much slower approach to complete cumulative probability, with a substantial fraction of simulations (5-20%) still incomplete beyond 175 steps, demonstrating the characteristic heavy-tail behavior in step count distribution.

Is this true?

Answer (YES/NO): NO